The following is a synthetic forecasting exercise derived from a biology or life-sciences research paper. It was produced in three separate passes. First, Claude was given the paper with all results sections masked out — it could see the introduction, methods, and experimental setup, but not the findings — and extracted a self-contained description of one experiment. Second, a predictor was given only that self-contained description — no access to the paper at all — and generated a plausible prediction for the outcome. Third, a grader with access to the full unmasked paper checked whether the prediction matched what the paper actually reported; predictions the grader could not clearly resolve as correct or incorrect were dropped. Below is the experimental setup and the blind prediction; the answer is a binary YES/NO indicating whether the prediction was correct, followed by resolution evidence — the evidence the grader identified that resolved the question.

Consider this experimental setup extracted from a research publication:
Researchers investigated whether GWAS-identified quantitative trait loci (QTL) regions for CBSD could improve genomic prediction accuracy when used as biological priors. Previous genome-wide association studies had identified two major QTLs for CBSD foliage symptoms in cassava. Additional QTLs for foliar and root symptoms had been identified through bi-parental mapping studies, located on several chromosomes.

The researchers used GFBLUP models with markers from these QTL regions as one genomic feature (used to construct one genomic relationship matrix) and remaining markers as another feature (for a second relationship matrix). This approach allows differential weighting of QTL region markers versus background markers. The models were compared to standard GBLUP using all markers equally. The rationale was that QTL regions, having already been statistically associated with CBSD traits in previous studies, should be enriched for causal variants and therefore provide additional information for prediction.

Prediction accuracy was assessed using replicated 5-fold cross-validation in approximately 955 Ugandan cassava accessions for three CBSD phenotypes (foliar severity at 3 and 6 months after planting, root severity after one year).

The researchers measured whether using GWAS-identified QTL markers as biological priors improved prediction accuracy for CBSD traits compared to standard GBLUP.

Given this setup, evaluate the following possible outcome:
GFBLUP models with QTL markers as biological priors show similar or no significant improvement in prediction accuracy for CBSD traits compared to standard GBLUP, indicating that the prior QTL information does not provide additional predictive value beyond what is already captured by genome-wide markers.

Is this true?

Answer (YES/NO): YES